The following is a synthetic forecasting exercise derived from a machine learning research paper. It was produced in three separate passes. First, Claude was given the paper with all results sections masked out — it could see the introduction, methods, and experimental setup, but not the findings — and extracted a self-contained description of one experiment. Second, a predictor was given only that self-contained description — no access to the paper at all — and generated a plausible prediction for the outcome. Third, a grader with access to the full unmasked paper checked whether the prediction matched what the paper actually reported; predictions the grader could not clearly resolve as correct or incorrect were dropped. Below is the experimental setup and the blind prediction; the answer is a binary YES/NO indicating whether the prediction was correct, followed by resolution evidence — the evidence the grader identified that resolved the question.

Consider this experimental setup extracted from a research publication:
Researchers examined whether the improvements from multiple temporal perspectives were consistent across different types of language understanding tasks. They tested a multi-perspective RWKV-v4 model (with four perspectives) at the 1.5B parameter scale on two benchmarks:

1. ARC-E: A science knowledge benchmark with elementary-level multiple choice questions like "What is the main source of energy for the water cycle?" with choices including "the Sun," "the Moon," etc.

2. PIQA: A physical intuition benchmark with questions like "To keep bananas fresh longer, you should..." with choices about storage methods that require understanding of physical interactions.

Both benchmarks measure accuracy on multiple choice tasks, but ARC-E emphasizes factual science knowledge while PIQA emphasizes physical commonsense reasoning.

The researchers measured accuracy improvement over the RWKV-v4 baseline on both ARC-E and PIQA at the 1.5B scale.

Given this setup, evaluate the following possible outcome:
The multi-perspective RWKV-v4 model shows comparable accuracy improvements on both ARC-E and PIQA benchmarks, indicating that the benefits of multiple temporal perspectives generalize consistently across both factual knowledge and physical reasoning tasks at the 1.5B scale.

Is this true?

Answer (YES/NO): NO